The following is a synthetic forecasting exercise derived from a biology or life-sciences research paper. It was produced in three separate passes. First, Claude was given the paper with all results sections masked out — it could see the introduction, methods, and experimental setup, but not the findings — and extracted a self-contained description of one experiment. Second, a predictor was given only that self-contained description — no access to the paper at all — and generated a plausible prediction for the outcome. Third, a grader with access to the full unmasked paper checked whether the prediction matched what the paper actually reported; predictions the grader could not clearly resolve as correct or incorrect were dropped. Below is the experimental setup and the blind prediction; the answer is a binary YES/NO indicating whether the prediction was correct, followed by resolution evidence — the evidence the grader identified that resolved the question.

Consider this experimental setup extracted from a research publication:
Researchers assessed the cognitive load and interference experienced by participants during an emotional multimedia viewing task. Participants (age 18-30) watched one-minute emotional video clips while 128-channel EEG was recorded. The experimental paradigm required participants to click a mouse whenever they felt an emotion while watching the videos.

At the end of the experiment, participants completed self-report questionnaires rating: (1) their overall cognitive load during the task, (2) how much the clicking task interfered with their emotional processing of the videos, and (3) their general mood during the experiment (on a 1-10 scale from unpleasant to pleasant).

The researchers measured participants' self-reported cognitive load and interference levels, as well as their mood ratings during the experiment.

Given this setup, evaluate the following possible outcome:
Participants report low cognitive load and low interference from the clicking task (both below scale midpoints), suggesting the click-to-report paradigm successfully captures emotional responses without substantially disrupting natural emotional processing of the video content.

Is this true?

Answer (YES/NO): YES